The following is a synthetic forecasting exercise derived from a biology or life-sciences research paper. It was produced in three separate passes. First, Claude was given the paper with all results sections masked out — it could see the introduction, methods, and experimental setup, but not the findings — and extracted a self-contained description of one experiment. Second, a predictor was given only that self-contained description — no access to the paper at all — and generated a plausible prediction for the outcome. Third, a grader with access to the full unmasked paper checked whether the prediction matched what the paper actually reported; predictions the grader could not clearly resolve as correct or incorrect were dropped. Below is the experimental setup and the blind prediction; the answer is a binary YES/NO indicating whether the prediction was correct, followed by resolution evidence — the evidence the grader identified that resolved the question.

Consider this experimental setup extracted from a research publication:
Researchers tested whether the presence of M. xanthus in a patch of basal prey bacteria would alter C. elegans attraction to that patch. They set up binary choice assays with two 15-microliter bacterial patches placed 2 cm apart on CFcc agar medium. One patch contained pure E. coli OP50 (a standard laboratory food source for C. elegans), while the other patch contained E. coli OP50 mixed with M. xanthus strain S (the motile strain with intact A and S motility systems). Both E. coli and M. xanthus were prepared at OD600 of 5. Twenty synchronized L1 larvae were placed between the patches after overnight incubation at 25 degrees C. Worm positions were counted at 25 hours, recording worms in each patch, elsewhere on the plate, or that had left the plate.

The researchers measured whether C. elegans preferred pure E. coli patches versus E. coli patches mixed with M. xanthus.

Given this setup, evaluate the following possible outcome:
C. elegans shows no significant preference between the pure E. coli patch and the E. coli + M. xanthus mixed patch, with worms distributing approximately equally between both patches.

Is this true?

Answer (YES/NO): NO